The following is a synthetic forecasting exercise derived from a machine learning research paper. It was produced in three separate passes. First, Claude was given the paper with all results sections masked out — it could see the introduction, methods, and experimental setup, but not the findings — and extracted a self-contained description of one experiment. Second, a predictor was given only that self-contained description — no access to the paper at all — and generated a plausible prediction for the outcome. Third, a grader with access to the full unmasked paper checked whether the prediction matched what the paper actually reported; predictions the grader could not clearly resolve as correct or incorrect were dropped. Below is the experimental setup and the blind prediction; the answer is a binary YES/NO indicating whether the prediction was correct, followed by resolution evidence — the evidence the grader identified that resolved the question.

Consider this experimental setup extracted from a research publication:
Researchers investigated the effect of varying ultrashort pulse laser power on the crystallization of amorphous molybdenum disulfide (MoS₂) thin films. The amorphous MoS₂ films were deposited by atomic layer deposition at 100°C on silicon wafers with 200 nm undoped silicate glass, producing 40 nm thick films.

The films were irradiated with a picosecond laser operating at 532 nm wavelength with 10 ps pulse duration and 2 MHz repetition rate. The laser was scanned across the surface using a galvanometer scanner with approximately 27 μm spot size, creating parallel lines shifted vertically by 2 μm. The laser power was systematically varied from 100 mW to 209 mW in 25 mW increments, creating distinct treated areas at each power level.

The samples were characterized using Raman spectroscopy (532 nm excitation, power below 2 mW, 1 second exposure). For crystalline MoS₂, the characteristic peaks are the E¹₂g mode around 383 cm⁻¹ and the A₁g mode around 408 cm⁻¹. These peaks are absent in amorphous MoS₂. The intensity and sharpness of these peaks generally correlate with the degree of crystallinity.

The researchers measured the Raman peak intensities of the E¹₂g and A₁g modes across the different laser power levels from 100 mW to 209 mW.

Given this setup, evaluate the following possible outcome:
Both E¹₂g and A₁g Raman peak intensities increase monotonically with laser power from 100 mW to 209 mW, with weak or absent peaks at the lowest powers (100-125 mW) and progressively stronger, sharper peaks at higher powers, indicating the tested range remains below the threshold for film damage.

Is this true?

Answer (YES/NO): NO